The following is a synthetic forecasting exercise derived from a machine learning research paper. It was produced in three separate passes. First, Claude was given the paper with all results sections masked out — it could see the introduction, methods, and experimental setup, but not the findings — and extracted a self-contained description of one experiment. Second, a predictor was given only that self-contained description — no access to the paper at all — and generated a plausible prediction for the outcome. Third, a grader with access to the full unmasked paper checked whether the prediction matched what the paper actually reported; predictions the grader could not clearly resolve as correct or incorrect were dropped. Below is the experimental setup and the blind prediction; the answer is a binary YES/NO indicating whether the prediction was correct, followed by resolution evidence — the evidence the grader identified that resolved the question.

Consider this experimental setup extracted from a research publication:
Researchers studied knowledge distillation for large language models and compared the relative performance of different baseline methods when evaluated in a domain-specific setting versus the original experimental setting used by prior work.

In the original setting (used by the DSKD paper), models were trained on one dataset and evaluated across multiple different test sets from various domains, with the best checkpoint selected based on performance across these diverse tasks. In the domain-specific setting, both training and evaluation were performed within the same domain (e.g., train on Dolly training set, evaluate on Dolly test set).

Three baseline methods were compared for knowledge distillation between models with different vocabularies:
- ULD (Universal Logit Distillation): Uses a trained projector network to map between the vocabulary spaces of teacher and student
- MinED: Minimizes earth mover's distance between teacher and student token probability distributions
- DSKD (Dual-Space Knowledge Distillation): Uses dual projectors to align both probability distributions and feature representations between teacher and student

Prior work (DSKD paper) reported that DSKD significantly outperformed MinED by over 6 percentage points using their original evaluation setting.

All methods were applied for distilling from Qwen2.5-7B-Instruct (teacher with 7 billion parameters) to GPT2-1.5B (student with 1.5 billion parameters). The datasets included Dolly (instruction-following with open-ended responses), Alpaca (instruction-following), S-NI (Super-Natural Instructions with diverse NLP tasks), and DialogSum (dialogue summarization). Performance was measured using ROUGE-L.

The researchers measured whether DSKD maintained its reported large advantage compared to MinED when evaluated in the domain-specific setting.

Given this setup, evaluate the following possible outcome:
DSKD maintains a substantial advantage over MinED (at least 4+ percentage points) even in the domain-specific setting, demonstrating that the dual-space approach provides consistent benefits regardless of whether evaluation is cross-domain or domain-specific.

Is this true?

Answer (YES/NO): NO